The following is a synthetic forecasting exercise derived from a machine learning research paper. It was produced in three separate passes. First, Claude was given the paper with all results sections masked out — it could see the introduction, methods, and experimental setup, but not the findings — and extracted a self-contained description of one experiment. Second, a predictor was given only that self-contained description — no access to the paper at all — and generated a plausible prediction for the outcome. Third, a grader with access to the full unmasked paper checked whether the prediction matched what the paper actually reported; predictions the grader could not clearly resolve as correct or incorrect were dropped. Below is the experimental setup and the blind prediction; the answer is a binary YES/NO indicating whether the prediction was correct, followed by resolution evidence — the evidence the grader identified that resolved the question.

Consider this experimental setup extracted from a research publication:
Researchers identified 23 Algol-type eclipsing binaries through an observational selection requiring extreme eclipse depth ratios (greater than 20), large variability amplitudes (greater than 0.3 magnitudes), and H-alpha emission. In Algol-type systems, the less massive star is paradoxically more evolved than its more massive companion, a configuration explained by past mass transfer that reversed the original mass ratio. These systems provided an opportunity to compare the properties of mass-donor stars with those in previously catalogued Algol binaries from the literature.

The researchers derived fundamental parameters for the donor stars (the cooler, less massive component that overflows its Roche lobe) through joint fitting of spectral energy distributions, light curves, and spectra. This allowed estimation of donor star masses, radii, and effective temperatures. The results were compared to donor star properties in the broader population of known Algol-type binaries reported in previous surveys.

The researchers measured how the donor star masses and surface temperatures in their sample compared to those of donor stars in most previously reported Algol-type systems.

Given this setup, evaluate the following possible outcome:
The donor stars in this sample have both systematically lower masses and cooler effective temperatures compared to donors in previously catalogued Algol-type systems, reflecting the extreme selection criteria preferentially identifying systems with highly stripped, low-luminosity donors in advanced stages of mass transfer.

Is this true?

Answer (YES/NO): YES